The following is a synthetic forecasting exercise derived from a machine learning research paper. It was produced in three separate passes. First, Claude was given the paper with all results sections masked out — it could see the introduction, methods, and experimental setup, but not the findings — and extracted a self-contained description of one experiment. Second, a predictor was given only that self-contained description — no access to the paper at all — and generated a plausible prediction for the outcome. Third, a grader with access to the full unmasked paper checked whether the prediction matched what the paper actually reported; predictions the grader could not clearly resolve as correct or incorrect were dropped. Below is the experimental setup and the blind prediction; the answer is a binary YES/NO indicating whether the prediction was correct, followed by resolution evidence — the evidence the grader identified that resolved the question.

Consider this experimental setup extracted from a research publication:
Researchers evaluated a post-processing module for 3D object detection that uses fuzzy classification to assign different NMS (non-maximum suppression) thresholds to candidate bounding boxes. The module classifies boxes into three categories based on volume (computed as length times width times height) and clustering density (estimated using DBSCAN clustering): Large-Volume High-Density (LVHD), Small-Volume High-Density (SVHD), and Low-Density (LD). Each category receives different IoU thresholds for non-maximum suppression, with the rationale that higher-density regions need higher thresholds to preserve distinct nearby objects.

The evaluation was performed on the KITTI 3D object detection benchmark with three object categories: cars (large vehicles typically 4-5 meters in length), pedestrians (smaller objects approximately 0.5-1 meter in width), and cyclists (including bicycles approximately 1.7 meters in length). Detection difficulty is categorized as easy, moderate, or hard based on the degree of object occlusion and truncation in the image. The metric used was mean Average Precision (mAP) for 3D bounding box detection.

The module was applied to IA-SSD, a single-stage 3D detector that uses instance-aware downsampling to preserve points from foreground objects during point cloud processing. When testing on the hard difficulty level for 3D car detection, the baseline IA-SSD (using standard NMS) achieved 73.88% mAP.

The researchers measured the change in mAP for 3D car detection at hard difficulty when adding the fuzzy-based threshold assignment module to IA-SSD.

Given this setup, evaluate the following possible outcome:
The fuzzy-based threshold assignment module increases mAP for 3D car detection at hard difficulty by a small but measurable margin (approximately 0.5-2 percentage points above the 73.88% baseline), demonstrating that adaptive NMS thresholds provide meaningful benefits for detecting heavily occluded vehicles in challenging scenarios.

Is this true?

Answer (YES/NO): NO